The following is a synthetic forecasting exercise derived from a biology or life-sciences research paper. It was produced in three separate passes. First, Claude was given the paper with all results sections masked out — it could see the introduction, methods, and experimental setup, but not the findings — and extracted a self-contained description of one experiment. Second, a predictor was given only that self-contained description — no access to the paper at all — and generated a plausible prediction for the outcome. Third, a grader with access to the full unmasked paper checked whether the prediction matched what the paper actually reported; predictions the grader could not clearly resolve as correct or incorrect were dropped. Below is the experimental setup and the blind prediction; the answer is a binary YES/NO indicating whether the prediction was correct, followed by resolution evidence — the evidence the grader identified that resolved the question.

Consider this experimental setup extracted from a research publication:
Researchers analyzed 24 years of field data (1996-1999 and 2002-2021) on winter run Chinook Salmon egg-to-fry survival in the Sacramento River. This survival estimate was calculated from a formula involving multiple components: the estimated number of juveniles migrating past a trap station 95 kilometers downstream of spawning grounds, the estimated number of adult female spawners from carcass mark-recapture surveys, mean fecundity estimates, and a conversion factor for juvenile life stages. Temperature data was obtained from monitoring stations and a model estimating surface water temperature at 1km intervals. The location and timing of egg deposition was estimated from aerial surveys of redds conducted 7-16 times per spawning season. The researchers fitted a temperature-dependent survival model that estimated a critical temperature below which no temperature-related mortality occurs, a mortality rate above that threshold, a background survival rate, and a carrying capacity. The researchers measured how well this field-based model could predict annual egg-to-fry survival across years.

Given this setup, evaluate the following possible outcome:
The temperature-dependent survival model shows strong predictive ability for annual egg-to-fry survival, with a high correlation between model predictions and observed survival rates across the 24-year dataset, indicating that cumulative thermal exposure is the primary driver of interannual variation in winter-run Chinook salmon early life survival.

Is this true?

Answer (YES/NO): NO